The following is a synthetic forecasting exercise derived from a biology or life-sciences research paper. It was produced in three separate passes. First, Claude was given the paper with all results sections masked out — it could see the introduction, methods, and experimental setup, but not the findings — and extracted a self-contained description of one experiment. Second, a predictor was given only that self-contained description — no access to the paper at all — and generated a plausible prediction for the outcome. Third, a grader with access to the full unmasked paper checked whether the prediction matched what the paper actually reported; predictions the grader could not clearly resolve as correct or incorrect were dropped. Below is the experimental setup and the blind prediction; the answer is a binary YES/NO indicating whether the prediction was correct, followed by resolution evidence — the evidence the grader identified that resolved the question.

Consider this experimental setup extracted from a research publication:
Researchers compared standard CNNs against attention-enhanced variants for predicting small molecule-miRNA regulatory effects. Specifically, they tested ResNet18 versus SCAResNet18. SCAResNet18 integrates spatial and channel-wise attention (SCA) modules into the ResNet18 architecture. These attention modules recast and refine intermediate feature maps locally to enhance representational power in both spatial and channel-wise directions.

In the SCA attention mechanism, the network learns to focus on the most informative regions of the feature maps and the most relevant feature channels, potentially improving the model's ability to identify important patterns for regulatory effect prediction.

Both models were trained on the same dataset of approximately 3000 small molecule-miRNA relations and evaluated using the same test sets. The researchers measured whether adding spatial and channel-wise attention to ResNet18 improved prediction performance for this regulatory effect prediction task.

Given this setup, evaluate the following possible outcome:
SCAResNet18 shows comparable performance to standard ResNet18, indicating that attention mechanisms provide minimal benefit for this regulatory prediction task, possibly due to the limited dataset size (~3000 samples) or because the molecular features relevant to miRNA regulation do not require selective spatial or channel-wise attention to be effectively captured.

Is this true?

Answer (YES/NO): YES